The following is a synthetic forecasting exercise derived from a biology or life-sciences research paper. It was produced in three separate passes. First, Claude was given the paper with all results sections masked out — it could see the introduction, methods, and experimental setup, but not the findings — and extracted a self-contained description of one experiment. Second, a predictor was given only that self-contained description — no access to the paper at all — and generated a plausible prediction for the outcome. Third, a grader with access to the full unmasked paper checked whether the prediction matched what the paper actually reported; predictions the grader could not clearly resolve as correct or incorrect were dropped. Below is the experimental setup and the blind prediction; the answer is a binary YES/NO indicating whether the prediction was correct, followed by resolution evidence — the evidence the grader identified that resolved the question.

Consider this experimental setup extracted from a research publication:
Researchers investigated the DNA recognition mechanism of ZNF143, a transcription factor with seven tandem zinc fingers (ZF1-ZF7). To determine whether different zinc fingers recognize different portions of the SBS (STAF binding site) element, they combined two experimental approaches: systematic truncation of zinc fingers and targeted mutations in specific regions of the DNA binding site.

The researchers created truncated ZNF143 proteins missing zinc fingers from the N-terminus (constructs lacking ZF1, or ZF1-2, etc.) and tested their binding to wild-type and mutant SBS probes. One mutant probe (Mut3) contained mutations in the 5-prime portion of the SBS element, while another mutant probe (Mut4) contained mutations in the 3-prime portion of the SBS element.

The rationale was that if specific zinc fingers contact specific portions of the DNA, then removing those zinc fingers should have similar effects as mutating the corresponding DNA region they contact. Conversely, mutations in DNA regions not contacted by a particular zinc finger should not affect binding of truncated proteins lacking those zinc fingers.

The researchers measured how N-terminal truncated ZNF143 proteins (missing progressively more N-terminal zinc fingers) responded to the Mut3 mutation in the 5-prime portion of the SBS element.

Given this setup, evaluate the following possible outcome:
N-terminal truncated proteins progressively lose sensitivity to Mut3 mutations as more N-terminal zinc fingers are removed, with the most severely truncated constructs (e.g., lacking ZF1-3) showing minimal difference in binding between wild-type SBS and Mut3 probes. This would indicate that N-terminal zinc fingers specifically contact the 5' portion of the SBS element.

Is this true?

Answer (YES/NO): YES